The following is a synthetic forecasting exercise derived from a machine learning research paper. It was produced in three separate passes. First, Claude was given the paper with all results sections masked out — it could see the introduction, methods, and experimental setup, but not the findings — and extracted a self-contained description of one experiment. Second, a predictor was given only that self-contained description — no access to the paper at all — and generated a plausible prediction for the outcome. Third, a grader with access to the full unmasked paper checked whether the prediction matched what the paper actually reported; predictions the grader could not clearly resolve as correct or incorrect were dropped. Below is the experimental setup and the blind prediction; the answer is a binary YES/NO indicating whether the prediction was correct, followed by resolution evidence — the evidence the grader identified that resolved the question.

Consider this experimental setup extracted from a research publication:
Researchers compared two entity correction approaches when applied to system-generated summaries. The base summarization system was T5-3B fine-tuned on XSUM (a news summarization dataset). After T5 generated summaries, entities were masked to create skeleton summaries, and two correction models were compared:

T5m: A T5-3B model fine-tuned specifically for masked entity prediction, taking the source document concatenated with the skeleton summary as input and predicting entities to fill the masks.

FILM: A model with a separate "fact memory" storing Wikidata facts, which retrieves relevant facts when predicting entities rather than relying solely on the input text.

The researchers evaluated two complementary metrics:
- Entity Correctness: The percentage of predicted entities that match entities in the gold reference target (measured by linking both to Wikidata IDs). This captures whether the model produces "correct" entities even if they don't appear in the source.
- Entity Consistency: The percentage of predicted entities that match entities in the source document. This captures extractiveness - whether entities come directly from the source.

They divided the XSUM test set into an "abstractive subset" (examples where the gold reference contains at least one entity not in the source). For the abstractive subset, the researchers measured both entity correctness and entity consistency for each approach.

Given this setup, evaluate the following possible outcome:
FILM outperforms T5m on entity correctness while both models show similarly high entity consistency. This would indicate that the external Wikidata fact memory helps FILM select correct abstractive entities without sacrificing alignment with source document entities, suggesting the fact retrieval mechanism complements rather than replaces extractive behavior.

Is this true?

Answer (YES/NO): NO